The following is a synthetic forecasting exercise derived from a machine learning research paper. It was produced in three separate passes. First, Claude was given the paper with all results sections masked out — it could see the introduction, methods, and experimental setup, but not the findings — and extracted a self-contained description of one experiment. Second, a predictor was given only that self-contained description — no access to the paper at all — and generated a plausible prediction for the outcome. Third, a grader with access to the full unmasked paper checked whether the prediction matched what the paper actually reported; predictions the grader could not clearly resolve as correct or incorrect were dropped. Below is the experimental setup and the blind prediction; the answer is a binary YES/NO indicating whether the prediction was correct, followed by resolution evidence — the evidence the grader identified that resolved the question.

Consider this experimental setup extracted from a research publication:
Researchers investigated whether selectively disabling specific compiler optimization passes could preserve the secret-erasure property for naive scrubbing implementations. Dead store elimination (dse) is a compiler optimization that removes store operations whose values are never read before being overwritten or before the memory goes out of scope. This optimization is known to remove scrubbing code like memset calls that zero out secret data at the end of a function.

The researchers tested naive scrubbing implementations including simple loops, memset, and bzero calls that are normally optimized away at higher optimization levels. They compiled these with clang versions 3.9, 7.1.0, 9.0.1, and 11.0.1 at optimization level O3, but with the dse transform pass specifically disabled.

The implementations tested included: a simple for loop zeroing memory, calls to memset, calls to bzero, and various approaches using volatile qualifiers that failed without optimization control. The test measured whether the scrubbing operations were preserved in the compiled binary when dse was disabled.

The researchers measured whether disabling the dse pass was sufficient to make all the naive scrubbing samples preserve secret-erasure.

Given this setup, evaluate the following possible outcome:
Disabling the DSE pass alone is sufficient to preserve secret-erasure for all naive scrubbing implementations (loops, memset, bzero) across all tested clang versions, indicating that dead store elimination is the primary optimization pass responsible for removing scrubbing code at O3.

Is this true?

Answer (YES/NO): YES